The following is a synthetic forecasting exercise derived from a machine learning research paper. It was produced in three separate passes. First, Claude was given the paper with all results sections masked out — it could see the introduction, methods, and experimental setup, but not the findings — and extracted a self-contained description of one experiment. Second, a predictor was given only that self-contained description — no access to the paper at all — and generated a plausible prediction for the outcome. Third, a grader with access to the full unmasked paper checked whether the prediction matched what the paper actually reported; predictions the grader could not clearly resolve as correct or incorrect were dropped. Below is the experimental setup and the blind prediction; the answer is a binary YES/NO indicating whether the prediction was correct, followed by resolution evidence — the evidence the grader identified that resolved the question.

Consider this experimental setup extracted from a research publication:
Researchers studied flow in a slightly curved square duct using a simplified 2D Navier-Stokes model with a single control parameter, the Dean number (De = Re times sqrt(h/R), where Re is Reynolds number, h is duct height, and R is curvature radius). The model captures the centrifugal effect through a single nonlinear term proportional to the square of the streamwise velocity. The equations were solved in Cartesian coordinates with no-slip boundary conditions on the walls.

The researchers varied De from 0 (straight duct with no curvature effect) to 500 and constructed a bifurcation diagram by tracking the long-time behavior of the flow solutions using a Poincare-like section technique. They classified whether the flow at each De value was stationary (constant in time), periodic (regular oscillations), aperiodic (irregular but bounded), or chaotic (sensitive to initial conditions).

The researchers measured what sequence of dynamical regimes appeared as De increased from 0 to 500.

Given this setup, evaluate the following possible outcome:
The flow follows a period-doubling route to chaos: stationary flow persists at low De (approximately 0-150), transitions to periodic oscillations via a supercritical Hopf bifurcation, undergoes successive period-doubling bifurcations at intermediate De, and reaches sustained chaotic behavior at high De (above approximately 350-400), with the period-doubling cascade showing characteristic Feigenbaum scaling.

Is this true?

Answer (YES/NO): NO